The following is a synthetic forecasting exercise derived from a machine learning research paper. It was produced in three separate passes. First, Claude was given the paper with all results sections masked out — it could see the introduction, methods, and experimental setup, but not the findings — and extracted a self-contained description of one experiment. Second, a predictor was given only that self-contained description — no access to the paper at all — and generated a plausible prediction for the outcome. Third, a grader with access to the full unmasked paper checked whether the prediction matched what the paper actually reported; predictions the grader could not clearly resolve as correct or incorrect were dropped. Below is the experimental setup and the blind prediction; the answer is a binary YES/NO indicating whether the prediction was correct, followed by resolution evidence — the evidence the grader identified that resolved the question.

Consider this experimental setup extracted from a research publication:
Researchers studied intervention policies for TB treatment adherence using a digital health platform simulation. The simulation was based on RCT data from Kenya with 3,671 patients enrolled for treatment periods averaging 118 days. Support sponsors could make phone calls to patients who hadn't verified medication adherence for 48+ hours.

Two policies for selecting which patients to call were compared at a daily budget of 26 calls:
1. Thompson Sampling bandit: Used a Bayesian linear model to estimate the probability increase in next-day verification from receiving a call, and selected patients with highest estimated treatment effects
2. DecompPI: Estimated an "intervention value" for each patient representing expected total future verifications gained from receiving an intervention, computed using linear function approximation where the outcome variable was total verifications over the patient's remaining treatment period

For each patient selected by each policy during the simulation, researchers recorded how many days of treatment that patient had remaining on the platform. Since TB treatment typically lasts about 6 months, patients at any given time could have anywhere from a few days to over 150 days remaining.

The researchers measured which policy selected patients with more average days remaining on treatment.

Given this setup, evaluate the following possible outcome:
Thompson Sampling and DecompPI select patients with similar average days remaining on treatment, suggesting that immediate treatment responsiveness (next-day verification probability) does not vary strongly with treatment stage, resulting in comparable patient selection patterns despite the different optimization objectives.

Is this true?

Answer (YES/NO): NO